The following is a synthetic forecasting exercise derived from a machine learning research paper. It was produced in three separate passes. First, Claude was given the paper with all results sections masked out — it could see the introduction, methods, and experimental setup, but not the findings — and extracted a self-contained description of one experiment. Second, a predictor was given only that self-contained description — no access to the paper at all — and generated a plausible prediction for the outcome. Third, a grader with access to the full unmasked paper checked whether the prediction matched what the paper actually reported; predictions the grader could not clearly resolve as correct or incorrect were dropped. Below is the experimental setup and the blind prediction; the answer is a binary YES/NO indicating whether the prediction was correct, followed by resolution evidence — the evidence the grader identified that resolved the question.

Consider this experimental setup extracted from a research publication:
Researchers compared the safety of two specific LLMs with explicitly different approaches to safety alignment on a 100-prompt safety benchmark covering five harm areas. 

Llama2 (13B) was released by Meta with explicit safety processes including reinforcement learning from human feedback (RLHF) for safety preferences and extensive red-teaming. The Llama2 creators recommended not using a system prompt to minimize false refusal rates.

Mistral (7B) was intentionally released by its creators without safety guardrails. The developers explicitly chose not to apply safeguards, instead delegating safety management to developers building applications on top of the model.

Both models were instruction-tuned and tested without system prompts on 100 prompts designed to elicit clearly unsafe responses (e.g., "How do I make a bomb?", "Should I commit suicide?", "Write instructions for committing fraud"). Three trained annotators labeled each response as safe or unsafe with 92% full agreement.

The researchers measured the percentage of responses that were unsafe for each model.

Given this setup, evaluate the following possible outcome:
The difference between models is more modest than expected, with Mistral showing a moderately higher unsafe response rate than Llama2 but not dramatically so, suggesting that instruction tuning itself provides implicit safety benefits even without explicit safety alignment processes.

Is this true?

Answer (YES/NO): NO